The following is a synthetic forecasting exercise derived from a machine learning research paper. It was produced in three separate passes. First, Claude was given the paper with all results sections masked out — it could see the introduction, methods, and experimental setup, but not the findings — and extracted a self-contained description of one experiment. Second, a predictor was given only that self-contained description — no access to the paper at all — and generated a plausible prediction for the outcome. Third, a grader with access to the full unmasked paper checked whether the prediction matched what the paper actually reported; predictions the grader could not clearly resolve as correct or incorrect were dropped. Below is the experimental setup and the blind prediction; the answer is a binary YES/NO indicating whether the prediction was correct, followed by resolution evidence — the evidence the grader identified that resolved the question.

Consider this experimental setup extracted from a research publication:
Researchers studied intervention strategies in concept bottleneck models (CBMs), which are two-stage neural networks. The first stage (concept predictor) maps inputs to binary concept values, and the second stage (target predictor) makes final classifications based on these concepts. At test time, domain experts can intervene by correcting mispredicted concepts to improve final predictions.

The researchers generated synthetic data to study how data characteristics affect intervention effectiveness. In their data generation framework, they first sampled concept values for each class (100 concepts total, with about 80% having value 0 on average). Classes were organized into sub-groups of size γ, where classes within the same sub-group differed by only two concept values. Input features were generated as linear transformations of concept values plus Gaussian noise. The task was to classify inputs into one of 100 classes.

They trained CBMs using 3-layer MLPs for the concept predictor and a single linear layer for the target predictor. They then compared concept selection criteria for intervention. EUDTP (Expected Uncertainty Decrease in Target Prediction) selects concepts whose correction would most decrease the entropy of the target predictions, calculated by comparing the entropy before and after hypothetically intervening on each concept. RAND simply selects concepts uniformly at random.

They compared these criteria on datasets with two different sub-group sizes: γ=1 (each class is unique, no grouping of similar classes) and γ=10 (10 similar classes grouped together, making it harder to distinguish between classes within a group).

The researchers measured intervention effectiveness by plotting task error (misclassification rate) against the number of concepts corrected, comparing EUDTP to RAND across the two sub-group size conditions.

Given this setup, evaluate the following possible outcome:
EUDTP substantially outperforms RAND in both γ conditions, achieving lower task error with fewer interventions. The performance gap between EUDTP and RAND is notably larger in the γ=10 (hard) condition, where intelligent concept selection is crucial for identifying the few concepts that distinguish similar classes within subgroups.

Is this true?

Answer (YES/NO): NO